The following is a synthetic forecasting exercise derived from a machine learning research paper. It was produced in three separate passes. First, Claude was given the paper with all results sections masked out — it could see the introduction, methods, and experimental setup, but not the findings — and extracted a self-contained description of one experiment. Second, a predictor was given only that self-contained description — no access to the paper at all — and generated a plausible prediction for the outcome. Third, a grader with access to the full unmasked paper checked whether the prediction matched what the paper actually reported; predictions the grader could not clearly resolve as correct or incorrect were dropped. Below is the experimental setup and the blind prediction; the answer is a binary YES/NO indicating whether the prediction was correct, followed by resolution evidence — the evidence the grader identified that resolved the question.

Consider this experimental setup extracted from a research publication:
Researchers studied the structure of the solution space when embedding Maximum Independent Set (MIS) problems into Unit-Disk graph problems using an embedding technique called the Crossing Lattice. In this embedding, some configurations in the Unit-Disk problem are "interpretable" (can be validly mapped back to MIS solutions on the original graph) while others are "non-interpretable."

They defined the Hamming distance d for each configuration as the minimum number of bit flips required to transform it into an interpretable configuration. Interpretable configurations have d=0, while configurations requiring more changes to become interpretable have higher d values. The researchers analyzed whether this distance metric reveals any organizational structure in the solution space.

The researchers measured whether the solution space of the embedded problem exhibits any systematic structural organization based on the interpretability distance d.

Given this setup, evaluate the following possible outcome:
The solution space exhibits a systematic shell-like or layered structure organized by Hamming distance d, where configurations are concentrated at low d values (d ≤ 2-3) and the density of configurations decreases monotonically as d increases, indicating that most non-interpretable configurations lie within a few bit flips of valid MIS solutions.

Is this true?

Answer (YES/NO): NO